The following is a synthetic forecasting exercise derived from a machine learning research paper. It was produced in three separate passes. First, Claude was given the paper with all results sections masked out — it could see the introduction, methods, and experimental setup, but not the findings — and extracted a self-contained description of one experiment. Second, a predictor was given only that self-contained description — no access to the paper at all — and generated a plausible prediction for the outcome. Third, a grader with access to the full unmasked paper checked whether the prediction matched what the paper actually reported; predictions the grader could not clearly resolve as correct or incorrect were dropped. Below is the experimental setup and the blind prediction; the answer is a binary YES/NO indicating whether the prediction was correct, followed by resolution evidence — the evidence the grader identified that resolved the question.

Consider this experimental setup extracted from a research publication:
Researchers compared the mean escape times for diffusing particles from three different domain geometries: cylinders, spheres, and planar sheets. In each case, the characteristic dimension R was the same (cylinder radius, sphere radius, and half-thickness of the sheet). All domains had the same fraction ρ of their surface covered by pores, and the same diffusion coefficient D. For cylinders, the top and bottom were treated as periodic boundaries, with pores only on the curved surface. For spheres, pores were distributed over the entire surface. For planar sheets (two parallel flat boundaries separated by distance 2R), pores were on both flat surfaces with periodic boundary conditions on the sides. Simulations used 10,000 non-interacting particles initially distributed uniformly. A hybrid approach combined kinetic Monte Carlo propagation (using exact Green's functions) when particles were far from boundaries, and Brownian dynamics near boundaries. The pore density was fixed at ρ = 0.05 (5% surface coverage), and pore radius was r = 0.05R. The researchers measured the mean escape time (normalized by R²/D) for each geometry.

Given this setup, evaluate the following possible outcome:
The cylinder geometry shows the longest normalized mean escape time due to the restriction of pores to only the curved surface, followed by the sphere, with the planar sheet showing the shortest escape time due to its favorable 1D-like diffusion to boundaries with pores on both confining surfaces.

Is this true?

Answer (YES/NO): NO